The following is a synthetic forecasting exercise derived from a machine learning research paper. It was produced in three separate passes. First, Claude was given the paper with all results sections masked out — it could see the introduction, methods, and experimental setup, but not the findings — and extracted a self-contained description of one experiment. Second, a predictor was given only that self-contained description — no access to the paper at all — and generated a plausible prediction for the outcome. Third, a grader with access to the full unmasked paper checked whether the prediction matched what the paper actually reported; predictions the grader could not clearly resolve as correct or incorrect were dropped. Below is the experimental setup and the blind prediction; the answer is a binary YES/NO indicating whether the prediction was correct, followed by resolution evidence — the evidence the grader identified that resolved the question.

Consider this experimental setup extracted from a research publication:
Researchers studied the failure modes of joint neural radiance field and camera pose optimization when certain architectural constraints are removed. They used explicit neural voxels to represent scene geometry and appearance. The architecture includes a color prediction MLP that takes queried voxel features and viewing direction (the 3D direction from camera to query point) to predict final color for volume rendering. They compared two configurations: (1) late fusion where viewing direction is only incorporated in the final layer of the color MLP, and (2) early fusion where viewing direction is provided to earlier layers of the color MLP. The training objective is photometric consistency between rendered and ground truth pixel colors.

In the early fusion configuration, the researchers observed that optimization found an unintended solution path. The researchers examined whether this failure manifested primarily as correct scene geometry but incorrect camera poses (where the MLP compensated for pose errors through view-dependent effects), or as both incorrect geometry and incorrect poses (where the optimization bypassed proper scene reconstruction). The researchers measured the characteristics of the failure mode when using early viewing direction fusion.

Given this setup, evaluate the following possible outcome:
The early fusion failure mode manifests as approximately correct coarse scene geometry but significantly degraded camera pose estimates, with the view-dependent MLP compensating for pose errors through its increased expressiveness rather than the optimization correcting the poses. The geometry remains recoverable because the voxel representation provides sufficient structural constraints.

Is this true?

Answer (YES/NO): NO